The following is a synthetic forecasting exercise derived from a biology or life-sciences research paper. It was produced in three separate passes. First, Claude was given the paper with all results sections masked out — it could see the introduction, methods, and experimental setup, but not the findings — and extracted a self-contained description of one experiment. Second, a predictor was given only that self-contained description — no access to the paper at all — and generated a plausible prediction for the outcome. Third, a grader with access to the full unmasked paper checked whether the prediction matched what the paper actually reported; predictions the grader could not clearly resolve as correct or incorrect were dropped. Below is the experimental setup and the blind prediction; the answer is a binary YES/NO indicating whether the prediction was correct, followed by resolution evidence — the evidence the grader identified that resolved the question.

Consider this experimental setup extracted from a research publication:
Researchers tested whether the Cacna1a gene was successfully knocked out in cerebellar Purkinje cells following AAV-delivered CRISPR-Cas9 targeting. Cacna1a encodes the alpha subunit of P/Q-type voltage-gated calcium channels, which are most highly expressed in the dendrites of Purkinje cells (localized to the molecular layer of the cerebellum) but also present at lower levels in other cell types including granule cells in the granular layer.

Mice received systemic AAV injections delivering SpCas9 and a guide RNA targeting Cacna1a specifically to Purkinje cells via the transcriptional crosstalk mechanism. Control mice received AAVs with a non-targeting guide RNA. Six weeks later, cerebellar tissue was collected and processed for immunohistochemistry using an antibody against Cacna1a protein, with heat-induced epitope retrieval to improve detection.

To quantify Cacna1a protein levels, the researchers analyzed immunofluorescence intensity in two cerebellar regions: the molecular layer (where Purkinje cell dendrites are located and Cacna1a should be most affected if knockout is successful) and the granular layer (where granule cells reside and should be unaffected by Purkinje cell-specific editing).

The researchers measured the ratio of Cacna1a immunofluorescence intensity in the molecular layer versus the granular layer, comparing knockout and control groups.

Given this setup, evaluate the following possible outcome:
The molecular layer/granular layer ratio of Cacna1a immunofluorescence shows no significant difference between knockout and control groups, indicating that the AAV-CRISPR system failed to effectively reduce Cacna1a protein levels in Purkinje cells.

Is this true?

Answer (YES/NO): NO